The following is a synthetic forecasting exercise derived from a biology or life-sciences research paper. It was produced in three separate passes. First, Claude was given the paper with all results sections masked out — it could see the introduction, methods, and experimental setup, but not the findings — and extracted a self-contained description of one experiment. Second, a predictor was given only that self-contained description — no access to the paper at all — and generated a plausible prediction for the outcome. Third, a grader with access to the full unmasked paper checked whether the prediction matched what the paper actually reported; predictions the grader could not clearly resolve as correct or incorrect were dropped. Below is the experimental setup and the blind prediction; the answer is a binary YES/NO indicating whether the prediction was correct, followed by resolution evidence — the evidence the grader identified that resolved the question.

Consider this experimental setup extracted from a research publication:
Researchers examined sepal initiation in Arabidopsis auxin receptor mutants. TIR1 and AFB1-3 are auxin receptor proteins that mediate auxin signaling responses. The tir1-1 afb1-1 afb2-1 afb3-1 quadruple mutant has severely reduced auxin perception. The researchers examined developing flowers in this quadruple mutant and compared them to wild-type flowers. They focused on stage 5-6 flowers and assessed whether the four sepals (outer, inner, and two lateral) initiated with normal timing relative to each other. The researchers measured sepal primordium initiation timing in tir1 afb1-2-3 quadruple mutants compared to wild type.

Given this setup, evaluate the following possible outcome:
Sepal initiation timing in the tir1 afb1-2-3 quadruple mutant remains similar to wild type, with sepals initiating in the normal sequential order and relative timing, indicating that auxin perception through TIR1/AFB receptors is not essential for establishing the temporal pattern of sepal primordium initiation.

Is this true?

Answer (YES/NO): NO